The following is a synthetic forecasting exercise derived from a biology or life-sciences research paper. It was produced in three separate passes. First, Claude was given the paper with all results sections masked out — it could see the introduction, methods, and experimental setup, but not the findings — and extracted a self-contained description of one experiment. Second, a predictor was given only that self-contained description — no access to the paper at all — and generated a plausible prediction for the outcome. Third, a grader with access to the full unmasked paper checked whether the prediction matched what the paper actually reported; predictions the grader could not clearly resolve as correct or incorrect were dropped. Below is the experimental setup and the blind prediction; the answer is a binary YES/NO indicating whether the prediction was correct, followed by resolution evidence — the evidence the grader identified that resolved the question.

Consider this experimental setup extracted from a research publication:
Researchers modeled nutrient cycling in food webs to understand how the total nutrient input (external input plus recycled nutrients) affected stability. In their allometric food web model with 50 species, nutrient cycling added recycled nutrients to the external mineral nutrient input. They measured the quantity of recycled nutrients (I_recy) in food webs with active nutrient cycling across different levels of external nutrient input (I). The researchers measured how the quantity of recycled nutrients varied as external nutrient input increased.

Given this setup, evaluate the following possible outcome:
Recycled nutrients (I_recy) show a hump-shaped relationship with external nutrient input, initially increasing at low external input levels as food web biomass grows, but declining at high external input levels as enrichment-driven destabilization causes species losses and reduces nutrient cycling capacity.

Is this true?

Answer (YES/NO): NO